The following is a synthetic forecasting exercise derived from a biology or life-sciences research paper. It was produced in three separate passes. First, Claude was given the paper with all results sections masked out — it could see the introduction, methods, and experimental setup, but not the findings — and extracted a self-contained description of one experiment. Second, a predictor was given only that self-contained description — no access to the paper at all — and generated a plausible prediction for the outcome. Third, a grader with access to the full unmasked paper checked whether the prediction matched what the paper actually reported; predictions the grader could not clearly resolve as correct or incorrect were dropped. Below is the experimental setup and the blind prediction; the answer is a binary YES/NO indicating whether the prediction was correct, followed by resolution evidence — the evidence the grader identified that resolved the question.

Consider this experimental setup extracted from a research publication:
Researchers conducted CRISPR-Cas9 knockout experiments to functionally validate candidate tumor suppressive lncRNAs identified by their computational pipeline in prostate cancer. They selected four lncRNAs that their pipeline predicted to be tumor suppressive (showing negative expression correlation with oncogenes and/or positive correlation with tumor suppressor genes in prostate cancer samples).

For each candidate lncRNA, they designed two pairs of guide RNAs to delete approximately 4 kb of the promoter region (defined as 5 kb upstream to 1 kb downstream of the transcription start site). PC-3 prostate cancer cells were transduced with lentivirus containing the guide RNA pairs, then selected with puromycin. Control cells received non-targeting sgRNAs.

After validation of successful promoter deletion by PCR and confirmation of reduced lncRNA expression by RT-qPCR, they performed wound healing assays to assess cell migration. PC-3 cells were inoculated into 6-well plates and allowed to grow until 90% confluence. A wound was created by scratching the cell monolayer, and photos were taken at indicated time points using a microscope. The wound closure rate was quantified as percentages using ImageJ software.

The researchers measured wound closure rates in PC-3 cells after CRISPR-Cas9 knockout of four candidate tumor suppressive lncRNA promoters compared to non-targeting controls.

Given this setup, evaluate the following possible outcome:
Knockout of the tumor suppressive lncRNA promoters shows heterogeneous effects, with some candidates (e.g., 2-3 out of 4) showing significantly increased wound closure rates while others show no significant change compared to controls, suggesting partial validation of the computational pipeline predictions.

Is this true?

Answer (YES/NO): YES